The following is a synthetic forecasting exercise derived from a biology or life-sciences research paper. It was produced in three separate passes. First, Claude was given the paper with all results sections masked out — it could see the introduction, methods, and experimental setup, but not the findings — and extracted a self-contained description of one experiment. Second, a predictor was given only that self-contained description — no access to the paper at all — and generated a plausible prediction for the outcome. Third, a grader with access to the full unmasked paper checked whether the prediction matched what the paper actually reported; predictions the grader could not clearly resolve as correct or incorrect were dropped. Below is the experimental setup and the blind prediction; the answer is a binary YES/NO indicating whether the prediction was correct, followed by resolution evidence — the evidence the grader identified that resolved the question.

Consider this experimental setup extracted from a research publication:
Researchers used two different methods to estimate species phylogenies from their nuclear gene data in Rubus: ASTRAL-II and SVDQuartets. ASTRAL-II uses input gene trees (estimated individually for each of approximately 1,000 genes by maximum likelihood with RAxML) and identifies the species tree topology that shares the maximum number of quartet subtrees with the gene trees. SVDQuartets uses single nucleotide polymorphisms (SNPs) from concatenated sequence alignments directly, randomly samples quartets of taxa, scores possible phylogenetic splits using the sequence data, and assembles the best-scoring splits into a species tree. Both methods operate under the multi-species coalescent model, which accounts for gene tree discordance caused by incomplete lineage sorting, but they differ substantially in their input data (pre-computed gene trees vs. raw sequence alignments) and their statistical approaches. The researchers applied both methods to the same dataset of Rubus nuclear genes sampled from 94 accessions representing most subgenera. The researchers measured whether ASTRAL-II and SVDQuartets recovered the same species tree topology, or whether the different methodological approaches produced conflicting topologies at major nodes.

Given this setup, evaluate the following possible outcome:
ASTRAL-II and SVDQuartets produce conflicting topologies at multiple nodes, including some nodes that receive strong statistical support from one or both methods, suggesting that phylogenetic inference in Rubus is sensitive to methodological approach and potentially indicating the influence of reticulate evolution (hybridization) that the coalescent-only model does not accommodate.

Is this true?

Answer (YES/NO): YES